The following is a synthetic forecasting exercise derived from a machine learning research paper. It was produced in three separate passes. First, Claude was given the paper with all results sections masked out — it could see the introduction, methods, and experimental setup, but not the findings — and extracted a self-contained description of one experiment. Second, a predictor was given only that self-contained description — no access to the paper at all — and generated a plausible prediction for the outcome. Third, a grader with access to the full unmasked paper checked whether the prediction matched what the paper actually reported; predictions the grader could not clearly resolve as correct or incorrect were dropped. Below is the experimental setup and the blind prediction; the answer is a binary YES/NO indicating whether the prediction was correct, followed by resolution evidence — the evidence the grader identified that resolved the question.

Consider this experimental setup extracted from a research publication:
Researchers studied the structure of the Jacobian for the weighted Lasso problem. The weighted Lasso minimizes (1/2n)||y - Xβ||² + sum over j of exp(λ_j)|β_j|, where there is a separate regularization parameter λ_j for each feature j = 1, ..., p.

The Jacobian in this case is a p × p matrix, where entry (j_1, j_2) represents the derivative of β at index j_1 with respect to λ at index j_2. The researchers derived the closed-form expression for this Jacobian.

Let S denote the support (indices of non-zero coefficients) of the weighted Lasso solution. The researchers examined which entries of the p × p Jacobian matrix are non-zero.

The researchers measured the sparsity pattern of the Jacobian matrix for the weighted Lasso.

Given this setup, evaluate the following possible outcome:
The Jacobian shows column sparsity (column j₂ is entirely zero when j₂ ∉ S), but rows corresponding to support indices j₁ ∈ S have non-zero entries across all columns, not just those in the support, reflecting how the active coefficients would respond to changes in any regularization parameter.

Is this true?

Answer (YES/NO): NO